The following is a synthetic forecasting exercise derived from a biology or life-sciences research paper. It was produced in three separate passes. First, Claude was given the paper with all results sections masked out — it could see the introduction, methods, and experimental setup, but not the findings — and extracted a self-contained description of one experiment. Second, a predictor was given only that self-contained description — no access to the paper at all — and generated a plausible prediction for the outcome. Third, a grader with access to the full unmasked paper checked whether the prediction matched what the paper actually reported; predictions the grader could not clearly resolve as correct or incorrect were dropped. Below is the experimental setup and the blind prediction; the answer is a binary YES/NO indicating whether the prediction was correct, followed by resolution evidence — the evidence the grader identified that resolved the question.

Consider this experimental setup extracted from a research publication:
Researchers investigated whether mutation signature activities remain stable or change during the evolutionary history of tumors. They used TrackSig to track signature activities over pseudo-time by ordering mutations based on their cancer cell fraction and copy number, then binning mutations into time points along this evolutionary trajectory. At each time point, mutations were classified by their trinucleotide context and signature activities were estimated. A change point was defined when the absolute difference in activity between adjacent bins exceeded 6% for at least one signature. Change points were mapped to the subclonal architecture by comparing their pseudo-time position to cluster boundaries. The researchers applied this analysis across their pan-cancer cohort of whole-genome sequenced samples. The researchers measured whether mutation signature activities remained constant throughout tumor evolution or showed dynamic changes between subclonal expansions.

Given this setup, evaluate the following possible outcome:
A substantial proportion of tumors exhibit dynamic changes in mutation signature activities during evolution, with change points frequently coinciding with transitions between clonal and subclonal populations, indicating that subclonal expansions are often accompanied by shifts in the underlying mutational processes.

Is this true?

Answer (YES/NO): YES